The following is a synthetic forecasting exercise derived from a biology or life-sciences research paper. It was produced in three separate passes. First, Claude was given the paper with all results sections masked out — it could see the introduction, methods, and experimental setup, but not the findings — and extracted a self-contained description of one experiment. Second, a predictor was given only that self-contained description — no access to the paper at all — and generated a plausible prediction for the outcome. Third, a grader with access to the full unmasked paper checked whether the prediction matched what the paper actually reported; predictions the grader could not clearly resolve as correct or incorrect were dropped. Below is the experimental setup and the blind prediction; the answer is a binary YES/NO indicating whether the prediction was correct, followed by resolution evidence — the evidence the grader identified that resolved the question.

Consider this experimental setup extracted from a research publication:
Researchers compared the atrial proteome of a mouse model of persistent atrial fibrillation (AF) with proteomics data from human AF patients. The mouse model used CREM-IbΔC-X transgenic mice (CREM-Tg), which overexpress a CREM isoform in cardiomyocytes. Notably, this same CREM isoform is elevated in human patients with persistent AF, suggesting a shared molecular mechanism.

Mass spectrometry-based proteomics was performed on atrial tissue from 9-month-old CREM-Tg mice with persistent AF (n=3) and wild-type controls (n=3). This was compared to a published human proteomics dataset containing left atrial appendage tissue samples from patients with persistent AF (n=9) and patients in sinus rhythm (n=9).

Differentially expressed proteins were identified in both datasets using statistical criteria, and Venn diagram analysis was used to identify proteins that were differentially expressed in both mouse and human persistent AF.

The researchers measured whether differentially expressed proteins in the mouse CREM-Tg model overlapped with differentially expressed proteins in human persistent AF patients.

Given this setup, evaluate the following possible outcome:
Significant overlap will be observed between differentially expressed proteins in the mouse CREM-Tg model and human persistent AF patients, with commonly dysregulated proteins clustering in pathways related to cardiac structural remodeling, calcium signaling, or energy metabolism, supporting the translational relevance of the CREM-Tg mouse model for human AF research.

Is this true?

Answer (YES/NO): YES